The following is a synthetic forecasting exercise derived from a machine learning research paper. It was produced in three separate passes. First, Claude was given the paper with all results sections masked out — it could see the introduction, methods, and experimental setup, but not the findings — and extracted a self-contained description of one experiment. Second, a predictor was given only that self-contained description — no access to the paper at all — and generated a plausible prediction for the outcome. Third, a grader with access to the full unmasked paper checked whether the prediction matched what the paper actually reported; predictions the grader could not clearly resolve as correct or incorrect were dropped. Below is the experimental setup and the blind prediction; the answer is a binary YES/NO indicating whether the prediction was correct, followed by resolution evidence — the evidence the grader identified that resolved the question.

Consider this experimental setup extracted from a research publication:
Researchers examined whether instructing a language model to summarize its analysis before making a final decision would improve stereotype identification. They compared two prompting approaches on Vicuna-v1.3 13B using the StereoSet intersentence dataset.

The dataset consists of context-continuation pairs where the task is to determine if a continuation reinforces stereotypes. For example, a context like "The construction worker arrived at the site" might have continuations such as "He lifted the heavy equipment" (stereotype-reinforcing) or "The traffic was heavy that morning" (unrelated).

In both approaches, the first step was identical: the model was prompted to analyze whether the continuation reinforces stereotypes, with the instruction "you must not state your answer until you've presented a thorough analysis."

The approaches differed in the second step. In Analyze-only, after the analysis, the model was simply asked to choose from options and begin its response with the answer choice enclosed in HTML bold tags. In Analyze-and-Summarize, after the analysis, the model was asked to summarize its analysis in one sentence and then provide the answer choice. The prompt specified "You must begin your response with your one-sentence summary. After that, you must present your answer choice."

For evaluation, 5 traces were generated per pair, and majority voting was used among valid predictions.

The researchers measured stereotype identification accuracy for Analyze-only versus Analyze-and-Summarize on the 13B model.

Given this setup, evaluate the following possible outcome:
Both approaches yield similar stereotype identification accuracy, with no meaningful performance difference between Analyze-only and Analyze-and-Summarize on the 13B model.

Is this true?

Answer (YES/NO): NO